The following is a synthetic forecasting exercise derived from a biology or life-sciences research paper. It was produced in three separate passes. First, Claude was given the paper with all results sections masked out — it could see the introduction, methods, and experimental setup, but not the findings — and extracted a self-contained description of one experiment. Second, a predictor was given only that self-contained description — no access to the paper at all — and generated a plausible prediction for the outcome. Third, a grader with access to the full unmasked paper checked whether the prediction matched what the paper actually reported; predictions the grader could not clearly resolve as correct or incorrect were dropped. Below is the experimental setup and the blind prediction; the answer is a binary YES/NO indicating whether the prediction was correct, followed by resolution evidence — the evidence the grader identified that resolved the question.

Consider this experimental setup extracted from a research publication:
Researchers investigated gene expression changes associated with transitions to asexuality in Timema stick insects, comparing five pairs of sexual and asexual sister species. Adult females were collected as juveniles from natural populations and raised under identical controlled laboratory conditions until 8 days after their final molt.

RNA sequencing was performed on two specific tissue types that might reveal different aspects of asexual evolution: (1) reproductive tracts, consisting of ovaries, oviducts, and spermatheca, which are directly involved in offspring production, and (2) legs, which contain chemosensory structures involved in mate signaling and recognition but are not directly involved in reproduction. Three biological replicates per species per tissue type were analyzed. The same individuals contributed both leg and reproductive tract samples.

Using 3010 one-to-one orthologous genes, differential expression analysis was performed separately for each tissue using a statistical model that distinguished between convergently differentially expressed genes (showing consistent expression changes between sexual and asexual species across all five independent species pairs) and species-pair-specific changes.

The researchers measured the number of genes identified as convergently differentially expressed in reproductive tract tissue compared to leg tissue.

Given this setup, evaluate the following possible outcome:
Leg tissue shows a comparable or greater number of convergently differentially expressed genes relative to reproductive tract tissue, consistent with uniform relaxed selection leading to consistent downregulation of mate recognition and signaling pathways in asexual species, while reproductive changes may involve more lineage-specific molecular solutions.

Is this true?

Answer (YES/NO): YES